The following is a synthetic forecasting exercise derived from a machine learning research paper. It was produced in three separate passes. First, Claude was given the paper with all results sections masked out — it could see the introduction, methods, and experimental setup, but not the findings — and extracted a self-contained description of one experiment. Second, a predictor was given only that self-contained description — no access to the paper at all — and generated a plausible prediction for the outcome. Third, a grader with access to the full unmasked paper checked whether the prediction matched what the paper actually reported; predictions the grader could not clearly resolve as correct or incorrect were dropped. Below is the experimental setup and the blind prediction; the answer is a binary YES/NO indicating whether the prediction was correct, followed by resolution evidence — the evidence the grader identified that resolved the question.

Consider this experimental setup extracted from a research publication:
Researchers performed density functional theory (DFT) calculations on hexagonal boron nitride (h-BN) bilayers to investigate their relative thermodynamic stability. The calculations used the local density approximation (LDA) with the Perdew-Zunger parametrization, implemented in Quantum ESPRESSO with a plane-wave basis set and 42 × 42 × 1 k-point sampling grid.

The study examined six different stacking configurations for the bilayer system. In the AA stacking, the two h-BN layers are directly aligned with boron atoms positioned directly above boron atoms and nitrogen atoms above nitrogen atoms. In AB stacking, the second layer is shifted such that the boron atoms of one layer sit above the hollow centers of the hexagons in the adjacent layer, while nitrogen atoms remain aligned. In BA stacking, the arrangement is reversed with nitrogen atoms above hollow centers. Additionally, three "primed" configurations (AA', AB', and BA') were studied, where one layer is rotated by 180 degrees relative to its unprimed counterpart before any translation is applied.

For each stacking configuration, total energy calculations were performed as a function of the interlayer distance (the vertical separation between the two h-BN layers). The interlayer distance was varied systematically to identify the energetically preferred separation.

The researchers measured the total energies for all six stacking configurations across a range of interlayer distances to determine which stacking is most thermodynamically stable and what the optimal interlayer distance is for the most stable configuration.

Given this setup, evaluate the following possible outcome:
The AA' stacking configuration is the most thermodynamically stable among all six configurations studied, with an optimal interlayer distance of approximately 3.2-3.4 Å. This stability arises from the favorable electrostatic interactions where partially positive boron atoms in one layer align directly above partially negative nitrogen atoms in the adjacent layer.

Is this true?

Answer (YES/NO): NO